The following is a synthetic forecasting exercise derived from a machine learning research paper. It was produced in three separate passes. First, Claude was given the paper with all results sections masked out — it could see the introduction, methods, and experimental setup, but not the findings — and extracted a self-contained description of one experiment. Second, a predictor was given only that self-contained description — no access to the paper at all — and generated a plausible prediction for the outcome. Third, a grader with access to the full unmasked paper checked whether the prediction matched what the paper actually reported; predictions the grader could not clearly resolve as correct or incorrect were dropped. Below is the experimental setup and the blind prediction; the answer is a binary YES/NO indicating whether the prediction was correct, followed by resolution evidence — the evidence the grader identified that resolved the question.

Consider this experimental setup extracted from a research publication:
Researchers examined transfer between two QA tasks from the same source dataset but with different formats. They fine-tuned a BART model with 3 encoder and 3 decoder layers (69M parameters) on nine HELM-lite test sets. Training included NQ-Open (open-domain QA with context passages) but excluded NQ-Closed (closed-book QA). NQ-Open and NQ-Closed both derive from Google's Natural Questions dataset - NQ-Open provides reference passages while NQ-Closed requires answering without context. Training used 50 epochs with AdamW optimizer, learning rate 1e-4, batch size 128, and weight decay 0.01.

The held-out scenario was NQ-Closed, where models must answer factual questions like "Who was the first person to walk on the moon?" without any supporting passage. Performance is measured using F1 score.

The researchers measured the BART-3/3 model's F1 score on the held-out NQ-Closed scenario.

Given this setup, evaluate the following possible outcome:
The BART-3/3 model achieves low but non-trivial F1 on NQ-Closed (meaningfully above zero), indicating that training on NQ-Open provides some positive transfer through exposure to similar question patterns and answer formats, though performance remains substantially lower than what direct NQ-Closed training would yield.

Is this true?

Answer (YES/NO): YES